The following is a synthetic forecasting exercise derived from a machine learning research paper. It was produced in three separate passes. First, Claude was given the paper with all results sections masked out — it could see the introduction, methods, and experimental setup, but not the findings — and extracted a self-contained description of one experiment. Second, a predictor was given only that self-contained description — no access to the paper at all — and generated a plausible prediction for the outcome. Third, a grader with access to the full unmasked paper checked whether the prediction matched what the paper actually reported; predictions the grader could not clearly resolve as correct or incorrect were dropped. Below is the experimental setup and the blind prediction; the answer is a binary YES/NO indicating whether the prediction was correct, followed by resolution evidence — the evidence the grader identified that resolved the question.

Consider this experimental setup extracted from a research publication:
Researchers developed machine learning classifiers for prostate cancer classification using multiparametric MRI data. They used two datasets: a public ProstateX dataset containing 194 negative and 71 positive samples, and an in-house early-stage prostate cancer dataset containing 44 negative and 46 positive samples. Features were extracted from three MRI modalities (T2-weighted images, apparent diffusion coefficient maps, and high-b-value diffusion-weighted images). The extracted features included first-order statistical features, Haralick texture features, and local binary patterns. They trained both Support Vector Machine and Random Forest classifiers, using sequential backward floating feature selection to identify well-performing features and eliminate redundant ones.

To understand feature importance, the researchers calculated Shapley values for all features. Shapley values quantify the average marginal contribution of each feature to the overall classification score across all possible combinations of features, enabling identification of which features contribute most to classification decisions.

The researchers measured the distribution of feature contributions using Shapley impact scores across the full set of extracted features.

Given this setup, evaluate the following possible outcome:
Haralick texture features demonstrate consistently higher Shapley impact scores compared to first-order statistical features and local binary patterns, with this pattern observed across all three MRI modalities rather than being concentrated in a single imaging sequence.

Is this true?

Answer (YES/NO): NO